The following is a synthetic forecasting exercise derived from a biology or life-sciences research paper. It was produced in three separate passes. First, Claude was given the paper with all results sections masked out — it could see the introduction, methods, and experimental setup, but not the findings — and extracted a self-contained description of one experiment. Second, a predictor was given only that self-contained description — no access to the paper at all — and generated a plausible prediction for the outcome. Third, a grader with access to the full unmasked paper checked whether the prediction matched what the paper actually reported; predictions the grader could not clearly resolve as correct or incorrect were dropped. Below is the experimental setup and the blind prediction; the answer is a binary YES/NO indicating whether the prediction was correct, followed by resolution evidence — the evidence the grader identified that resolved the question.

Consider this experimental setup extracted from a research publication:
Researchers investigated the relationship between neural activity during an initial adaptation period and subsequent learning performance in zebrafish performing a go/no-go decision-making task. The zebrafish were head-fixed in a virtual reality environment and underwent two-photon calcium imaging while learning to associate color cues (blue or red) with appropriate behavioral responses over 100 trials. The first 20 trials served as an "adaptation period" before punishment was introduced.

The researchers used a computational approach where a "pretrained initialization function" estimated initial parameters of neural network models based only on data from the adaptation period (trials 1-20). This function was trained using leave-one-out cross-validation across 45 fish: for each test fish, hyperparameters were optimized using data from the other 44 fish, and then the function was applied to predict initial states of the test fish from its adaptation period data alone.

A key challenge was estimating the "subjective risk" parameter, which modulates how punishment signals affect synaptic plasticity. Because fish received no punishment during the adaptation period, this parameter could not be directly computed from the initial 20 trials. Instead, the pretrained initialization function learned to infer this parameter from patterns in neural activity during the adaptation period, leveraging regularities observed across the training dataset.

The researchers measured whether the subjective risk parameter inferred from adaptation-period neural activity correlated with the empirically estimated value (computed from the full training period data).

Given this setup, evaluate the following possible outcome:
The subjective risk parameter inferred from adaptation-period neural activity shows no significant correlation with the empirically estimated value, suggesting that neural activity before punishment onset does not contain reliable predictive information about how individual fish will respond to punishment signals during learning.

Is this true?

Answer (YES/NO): NO